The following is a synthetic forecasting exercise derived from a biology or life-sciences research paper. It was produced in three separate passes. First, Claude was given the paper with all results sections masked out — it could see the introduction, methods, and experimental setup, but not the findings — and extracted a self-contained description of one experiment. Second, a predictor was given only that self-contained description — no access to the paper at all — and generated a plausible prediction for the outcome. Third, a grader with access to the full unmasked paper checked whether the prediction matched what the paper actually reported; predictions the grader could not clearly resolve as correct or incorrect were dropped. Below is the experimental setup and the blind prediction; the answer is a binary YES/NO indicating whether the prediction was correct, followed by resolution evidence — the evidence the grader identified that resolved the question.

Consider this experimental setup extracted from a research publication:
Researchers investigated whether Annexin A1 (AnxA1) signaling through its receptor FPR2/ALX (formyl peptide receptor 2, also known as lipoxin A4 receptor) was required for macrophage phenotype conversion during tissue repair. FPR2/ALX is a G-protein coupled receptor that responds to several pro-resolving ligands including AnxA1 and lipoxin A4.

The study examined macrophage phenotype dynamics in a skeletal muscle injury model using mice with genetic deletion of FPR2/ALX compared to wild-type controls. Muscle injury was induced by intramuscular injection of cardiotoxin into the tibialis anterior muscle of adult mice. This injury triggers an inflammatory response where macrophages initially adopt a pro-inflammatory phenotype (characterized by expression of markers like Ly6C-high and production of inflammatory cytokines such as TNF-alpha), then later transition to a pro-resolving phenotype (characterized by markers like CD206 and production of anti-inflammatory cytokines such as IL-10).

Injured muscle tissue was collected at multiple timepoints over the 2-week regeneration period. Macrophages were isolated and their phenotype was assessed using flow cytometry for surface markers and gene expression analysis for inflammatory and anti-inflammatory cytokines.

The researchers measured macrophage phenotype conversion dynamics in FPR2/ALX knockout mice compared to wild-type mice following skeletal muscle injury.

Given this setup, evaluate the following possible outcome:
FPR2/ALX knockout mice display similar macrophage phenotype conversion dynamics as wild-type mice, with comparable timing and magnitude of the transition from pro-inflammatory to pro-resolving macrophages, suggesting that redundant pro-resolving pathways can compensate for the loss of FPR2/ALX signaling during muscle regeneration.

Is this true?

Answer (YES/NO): NO